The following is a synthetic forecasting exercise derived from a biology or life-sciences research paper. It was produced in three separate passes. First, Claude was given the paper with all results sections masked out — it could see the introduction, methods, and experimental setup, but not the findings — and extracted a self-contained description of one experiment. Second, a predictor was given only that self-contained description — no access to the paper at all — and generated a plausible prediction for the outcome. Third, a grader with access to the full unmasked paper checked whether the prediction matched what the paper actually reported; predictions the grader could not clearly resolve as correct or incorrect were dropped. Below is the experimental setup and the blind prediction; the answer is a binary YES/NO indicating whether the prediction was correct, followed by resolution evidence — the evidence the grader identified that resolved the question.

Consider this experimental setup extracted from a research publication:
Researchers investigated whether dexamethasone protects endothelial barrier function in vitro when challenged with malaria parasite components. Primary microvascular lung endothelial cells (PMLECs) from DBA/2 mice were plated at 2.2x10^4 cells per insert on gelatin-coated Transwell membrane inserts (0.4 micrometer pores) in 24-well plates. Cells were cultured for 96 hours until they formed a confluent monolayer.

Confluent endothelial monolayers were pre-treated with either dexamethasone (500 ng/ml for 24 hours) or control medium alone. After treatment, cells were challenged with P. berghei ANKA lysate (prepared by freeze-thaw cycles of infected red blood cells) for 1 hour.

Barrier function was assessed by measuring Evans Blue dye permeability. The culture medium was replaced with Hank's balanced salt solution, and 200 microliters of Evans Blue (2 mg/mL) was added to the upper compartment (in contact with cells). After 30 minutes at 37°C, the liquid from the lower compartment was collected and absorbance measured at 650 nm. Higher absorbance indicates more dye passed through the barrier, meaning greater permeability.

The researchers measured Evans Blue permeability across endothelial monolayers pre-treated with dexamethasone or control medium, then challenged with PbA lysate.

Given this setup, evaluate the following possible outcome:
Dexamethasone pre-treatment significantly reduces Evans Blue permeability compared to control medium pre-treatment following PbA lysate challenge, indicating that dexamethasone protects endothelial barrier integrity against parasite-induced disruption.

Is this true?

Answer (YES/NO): YES